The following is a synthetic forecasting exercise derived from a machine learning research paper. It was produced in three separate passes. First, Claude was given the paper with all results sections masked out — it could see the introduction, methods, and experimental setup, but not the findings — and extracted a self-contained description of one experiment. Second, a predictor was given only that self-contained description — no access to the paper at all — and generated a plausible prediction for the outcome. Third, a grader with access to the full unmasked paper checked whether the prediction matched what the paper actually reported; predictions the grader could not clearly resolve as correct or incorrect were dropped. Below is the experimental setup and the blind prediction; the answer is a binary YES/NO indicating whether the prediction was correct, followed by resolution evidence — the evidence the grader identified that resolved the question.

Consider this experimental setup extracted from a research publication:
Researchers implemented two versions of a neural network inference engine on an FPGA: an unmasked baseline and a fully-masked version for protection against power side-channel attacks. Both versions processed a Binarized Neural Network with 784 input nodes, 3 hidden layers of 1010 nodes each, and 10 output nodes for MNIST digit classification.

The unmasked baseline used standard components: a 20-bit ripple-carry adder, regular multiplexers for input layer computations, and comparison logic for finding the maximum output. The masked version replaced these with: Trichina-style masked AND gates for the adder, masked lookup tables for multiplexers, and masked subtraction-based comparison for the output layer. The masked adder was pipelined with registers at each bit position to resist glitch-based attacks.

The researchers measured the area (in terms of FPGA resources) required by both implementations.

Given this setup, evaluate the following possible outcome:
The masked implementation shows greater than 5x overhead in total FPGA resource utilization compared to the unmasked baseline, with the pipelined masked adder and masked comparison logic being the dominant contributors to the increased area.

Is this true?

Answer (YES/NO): NO